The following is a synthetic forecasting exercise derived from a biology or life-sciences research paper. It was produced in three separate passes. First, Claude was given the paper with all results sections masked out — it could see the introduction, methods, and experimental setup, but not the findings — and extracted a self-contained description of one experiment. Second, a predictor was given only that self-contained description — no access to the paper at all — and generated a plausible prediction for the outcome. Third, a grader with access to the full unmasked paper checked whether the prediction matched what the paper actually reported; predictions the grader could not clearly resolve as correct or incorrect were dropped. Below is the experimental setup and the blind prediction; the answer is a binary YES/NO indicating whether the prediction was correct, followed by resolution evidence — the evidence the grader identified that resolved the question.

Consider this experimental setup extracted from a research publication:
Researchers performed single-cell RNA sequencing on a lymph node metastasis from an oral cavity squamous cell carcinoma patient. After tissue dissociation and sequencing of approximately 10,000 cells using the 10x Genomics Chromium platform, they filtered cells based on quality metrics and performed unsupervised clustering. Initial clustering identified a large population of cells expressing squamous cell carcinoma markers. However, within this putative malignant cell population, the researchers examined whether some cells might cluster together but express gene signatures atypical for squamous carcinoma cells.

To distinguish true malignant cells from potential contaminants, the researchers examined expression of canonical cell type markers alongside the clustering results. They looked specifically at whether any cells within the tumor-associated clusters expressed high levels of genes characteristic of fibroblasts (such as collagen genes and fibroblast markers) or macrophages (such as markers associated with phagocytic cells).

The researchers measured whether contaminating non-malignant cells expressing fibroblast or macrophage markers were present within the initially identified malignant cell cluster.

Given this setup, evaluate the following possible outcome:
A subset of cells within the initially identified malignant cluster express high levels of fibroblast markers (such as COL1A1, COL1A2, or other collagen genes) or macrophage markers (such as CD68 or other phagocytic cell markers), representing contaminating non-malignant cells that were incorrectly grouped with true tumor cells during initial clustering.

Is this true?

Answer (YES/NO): YES